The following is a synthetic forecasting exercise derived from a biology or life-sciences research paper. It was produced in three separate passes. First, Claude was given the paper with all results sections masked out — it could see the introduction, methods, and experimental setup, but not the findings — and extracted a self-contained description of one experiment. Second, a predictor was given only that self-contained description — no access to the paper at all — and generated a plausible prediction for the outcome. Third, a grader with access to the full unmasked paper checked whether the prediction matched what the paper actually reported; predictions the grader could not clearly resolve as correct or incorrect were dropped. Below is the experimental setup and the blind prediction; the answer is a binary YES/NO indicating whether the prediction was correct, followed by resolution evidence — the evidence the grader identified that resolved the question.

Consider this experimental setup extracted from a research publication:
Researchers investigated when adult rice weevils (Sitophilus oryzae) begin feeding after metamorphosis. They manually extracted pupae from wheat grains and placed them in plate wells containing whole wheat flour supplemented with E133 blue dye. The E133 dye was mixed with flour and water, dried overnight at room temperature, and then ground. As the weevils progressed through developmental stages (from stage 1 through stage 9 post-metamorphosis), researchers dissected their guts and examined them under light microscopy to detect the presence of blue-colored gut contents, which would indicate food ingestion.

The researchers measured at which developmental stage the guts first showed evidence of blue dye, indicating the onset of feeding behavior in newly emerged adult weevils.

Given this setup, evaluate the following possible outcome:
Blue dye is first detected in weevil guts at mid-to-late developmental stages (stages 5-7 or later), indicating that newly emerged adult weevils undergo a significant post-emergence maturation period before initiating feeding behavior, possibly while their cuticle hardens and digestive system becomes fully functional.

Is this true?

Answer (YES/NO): NO